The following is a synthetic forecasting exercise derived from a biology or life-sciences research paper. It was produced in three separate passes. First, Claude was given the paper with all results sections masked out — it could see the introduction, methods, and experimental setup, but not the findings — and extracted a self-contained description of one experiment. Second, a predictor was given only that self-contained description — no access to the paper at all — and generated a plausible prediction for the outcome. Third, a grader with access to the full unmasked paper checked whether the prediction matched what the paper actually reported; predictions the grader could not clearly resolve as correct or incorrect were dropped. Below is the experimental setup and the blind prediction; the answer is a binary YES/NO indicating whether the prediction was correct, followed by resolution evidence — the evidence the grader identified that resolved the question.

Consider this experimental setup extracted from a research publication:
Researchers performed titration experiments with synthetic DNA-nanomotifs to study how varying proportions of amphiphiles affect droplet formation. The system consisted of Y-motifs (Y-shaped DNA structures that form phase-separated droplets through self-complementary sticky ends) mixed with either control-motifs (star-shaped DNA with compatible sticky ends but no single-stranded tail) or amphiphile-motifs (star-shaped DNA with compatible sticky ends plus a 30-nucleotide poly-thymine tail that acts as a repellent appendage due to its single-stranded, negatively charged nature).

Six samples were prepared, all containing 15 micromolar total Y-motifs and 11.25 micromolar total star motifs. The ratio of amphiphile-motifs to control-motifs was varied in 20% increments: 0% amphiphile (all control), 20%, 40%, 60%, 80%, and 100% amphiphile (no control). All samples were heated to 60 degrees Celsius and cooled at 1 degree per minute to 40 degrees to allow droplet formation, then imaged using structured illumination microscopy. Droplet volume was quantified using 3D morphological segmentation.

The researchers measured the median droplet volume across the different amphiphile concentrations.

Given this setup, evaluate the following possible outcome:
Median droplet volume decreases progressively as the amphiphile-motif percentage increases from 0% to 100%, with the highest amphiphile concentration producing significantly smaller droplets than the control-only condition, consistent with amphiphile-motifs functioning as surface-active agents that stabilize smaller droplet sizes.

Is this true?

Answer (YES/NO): NO